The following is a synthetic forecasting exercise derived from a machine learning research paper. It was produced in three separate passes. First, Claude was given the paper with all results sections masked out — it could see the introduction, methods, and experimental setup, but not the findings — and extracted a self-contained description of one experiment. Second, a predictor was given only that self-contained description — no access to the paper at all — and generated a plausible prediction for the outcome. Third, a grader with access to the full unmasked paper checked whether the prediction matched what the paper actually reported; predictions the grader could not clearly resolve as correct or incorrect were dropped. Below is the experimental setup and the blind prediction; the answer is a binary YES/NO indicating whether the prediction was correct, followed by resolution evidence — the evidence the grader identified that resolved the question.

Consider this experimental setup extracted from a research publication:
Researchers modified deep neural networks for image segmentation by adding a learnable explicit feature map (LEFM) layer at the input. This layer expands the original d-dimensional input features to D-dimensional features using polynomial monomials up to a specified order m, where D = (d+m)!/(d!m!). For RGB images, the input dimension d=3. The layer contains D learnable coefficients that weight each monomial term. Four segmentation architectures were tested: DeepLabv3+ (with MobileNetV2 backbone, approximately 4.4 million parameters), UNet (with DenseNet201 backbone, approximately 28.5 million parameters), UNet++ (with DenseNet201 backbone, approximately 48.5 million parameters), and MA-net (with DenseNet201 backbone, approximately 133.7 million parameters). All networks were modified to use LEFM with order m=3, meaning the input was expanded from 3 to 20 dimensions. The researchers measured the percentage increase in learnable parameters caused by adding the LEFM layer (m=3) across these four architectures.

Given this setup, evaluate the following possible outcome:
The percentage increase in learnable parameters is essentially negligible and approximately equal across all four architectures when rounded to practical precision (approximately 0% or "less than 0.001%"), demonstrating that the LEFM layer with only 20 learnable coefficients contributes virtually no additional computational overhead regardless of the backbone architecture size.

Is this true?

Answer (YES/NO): NO